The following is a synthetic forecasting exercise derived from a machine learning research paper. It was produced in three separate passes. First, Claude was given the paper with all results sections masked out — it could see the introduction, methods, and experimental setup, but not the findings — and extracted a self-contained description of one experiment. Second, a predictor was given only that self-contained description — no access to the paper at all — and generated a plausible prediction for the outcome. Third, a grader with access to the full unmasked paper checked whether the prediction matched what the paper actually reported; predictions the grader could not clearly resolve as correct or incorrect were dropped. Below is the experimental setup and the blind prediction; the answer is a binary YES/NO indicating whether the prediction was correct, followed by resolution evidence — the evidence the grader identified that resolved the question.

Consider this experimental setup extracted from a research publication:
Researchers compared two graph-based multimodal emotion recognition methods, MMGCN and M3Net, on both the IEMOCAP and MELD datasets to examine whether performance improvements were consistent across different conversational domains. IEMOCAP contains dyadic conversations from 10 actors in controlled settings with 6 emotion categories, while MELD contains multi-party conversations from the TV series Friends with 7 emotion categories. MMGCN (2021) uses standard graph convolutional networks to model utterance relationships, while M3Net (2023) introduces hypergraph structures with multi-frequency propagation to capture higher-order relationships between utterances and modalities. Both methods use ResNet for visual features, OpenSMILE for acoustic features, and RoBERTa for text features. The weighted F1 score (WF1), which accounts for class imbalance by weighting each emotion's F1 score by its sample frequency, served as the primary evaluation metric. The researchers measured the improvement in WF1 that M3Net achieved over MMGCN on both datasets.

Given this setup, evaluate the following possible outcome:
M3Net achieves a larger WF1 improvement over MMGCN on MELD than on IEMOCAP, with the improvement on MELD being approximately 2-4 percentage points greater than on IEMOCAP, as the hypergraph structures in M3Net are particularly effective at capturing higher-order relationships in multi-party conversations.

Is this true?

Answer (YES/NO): NO